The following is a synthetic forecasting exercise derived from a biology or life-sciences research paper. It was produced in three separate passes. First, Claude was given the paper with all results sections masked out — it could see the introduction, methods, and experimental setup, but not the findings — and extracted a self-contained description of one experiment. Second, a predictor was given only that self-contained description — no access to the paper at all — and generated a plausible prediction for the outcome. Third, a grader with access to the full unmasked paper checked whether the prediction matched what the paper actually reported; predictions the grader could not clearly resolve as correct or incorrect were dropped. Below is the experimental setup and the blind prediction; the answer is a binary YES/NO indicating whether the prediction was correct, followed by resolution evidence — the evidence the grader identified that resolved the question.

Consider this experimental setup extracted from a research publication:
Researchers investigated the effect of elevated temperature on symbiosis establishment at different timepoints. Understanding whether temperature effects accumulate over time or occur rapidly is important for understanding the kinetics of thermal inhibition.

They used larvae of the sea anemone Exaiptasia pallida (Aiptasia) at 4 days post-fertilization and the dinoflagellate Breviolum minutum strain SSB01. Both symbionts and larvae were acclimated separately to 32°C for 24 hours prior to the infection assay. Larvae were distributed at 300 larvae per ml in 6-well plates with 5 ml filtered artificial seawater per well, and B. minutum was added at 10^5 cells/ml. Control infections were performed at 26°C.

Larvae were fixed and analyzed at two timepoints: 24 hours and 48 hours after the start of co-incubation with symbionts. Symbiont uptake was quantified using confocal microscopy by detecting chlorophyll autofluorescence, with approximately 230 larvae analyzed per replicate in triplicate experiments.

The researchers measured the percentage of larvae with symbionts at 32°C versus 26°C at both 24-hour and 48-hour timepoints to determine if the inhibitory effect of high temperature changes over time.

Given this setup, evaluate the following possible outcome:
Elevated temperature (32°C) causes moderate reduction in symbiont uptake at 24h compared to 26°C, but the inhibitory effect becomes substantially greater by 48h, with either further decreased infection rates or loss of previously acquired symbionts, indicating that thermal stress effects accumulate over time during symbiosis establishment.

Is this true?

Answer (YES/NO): NO